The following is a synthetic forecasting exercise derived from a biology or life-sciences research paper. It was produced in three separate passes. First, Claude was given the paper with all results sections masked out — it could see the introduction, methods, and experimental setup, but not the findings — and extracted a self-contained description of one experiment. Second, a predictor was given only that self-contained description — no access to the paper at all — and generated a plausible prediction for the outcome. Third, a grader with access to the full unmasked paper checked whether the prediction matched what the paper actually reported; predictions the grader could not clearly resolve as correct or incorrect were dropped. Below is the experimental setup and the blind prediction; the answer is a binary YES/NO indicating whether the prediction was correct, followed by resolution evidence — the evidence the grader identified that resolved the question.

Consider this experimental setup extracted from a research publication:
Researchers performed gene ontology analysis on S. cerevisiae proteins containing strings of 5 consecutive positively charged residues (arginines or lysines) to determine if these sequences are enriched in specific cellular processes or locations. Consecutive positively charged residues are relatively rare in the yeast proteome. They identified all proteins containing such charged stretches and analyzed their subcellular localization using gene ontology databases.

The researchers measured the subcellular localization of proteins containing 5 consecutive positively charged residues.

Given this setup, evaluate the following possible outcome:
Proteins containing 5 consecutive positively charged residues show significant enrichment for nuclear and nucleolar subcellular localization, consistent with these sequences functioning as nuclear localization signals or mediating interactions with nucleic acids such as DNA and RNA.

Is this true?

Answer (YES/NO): NO